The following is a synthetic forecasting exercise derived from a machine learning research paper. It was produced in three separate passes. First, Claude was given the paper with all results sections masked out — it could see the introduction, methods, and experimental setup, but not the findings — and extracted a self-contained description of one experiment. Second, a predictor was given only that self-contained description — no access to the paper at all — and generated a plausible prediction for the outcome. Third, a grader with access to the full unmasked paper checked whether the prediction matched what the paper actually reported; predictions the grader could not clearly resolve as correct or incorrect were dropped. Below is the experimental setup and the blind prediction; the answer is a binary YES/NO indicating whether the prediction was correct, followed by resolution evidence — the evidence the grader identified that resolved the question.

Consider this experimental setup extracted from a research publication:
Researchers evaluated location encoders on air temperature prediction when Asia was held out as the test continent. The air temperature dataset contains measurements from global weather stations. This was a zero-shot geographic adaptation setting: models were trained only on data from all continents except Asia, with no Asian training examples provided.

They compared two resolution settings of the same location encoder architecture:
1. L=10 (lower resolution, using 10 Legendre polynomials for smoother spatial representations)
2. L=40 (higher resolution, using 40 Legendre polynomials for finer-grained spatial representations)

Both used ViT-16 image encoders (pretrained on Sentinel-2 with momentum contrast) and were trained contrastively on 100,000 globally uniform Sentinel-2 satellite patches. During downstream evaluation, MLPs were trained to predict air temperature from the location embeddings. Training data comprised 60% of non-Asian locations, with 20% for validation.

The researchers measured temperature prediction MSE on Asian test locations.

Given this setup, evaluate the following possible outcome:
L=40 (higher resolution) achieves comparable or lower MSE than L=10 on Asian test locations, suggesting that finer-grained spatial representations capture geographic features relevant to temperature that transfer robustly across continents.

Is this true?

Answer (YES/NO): NO